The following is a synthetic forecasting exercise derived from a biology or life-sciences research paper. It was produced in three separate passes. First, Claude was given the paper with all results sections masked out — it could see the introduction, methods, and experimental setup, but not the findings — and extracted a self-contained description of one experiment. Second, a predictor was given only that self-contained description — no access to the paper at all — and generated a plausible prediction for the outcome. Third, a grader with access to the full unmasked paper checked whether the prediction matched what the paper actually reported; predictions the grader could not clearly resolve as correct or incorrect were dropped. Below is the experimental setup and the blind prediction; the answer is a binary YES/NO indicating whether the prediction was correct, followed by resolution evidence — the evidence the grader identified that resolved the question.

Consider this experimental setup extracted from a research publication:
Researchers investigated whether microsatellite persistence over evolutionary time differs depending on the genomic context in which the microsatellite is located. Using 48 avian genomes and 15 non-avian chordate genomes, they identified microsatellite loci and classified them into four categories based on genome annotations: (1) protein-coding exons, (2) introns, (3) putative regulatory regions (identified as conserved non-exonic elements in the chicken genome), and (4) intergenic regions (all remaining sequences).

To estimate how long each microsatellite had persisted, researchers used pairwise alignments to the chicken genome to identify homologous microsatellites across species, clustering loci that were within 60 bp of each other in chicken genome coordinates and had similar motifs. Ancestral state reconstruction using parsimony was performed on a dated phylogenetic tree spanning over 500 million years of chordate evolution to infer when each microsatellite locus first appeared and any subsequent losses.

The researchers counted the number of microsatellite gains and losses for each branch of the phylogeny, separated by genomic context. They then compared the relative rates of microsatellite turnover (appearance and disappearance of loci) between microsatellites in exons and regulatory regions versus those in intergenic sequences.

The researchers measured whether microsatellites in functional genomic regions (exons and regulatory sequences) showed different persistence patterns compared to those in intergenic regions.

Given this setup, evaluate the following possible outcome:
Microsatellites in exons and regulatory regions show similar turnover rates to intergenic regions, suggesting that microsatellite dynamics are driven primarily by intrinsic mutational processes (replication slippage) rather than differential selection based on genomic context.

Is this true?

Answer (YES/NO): NO